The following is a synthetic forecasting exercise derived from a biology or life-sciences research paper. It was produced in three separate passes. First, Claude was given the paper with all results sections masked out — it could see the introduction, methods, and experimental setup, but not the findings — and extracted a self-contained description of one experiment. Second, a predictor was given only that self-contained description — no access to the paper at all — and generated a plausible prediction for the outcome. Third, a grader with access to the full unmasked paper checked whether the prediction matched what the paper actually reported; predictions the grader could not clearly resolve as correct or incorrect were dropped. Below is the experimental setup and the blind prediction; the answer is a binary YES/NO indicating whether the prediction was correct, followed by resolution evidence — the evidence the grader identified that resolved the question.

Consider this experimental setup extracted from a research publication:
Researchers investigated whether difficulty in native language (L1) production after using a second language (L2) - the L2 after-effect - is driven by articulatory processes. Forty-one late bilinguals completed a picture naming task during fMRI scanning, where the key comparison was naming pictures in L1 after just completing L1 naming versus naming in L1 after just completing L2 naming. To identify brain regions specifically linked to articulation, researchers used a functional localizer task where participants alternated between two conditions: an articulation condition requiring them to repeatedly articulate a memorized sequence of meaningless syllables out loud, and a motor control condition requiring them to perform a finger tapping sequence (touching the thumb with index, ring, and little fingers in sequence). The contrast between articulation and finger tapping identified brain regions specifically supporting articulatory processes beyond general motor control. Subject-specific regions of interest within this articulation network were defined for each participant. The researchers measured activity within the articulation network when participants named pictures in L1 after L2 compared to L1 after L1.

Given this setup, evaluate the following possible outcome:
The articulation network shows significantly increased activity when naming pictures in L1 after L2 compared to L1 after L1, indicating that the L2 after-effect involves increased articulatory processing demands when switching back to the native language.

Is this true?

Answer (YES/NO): NO